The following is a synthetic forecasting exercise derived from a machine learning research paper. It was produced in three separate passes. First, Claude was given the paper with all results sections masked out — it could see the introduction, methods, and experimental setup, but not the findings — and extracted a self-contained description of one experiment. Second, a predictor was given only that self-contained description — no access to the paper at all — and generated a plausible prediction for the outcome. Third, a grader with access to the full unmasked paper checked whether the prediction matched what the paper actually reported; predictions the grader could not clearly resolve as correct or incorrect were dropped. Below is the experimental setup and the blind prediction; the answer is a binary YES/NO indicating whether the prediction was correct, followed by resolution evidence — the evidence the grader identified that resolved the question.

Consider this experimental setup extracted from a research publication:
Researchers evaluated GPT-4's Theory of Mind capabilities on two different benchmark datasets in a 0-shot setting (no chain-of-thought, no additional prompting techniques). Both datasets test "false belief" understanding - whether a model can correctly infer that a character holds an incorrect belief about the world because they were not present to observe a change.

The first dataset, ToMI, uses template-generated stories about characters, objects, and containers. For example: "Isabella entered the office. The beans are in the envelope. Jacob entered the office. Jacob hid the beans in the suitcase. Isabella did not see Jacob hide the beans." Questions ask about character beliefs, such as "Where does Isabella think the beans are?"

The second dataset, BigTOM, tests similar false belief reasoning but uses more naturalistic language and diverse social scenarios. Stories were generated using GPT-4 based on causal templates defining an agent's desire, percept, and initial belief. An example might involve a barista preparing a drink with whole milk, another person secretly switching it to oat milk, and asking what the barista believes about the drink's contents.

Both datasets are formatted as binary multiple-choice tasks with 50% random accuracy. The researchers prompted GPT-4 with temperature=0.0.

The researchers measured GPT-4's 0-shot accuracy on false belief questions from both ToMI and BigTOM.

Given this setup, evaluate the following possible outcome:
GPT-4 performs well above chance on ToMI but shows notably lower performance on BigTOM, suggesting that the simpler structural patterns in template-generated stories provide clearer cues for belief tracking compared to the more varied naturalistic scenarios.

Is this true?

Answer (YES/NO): NO